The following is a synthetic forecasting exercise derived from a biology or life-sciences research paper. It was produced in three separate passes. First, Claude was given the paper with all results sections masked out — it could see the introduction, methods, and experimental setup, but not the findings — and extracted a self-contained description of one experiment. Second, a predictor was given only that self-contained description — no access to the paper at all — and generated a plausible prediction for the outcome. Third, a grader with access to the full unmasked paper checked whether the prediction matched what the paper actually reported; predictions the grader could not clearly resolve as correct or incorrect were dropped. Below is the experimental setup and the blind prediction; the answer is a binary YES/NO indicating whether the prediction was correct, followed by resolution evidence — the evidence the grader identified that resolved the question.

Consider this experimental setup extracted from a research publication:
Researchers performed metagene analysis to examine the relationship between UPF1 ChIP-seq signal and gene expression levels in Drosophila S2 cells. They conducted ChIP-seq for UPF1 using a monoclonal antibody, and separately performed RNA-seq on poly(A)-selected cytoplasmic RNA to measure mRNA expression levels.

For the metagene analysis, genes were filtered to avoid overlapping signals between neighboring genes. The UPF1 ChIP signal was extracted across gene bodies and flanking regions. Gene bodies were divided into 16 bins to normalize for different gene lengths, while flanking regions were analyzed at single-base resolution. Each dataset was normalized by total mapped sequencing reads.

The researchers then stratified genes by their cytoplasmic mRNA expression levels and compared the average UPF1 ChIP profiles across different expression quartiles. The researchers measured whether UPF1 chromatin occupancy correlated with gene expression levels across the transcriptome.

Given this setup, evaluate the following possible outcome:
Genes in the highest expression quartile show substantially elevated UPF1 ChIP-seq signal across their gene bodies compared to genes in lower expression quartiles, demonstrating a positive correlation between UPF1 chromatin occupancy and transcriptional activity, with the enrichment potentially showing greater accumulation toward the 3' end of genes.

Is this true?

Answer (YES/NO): YES